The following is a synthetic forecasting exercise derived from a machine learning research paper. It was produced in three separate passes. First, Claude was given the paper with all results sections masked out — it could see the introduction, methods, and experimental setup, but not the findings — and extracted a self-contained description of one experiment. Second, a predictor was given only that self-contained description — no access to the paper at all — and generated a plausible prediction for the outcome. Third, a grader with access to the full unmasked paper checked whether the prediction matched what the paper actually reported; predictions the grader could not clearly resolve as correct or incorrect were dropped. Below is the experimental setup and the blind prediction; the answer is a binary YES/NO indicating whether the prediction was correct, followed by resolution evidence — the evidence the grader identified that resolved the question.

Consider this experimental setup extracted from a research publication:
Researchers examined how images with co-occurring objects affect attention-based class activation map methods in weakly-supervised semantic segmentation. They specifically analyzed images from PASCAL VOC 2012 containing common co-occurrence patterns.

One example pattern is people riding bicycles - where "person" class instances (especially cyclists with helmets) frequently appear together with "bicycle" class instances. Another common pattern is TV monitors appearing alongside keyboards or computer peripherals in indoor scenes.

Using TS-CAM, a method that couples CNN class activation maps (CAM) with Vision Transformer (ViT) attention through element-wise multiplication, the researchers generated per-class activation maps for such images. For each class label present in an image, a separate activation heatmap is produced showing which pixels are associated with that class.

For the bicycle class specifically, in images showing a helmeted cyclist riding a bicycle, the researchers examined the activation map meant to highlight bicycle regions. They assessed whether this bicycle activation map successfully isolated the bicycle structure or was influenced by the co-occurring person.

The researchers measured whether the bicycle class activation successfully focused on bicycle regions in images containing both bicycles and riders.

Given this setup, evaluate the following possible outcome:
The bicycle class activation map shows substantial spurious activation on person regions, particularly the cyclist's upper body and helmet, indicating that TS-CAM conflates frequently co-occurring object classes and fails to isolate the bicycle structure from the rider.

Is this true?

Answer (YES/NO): YES